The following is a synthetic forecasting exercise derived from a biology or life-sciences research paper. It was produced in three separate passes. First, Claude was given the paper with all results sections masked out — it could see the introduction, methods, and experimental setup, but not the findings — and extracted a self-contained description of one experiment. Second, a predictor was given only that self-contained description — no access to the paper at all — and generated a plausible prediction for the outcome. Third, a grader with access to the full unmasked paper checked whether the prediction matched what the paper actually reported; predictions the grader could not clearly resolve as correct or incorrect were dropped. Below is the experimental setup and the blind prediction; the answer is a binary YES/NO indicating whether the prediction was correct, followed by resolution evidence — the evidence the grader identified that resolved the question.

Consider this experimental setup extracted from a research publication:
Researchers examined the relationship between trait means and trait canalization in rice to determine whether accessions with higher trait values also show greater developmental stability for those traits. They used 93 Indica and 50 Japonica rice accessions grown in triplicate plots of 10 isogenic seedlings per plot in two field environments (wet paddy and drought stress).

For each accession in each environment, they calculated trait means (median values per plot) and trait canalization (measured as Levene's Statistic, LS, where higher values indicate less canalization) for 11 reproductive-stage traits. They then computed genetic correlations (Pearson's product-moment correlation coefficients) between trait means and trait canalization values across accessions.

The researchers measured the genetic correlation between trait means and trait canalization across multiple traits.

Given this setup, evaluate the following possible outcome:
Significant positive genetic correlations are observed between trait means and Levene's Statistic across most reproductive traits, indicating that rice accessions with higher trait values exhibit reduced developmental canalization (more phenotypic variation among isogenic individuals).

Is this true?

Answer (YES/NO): NO